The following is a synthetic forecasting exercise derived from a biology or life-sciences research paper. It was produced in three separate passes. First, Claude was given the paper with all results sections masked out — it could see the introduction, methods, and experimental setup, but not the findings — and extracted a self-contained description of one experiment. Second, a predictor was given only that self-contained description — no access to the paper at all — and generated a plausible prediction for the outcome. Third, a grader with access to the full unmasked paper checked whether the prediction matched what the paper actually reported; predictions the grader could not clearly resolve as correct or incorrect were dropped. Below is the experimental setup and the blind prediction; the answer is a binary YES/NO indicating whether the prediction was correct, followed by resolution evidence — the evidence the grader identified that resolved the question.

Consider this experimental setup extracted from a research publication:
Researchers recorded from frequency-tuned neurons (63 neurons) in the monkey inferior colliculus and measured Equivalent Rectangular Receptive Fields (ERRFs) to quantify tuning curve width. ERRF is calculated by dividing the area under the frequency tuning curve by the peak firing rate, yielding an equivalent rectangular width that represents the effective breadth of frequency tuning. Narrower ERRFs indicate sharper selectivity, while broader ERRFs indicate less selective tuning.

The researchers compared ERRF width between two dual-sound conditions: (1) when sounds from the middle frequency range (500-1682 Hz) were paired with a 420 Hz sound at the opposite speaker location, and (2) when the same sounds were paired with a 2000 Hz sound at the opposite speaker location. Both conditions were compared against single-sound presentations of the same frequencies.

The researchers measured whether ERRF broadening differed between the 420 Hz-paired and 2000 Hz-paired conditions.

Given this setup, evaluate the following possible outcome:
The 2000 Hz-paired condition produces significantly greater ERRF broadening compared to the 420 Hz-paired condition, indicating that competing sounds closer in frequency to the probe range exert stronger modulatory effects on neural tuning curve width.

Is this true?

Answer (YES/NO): NO